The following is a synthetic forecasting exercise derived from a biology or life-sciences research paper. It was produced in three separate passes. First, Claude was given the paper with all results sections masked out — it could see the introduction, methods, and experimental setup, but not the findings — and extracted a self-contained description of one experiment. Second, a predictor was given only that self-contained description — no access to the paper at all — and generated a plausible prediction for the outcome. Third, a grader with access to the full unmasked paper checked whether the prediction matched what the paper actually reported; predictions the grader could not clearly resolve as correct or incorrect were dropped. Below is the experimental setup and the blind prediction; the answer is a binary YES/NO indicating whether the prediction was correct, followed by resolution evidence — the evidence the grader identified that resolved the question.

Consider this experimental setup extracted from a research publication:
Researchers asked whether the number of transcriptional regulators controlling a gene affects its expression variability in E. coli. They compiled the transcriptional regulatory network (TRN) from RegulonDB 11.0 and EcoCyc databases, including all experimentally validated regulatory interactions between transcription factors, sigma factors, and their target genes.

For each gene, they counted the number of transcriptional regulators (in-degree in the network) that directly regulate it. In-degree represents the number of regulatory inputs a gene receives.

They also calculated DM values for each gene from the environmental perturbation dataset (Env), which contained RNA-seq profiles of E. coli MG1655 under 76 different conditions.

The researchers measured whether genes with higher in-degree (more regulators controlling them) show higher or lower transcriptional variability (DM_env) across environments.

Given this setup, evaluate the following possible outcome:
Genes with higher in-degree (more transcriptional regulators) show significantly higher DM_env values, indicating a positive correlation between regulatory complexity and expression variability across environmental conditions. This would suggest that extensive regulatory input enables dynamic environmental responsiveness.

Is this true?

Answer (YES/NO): NO